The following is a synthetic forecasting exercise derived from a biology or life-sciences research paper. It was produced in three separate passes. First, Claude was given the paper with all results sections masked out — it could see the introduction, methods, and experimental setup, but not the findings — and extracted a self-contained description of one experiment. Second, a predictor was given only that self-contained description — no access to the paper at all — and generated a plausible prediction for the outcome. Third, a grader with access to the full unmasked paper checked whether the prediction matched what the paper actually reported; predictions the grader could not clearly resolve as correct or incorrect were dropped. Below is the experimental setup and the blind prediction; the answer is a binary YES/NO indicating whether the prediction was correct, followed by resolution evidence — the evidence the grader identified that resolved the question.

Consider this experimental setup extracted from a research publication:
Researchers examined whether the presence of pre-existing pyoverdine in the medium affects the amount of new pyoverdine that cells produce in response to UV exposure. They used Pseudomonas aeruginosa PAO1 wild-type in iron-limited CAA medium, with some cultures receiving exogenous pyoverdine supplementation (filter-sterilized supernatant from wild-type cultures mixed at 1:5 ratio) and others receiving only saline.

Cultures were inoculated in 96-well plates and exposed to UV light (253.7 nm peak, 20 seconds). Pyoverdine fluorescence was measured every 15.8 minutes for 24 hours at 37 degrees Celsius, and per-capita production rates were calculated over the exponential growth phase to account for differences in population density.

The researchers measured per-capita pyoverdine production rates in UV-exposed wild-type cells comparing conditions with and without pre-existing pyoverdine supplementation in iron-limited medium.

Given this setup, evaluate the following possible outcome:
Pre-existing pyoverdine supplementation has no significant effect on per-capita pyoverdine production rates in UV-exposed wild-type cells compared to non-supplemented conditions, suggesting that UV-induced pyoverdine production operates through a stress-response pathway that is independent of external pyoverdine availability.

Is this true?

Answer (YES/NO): NO